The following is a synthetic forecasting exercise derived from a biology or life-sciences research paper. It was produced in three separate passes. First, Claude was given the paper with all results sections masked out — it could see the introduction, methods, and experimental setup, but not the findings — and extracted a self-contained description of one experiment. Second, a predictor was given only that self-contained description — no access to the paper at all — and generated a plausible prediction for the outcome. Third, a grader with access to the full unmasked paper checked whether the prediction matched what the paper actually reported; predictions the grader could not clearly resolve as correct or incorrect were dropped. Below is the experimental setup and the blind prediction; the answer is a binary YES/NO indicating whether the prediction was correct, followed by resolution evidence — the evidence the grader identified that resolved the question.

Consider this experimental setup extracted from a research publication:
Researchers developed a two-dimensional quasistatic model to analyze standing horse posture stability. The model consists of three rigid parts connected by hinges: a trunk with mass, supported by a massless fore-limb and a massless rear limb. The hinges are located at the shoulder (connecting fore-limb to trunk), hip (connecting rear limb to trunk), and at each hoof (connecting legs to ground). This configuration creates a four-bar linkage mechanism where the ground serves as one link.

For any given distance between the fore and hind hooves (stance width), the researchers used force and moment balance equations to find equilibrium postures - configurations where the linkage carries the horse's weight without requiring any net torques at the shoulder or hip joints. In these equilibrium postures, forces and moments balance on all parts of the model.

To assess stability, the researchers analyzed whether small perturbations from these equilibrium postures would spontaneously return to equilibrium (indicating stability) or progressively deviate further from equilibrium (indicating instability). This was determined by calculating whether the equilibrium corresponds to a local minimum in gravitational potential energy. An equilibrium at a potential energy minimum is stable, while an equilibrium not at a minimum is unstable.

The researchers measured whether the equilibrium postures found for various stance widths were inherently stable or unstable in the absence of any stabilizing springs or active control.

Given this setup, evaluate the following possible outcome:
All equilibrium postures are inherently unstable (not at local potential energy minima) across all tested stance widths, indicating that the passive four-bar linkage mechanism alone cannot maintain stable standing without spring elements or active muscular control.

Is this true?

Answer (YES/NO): YES